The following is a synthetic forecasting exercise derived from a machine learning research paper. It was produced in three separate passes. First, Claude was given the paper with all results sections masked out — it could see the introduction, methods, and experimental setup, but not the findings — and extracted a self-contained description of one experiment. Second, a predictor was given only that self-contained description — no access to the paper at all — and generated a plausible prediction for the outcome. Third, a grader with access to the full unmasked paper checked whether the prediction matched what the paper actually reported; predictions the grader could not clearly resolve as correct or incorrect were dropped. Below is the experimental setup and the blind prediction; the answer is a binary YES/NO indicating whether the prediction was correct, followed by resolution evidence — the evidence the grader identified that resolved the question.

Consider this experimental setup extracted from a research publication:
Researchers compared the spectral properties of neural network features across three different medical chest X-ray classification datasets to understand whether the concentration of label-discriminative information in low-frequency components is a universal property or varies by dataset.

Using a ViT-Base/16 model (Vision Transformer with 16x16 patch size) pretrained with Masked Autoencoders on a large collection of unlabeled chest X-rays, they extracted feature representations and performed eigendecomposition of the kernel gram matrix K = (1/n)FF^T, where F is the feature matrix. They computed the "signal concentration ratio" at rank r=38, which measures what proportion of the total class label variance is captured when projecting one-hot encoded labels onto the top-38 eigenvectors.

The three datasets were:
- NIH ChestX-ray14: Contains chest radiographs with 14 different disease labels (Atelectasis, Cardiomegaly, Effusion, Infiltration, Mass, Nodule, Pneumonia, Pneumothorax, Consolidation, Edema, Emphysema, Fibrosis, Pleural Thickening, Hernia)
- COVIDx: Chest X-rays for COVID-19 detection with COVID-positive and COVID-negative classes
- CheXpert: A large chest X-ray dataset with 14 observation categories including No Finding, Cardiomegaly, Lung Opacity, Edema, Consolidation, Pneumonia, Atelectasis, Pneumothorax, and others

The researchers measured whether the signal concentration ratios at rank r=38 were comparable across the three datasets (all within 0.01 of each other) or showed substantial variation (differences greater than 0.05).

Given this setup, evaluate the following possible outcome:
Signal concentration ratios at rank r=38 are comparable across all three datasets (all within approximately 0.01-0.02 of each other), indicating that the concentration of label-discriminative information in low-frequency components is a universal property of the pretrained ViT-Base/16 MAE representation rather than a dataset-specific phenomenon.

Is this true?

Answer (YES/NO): YES